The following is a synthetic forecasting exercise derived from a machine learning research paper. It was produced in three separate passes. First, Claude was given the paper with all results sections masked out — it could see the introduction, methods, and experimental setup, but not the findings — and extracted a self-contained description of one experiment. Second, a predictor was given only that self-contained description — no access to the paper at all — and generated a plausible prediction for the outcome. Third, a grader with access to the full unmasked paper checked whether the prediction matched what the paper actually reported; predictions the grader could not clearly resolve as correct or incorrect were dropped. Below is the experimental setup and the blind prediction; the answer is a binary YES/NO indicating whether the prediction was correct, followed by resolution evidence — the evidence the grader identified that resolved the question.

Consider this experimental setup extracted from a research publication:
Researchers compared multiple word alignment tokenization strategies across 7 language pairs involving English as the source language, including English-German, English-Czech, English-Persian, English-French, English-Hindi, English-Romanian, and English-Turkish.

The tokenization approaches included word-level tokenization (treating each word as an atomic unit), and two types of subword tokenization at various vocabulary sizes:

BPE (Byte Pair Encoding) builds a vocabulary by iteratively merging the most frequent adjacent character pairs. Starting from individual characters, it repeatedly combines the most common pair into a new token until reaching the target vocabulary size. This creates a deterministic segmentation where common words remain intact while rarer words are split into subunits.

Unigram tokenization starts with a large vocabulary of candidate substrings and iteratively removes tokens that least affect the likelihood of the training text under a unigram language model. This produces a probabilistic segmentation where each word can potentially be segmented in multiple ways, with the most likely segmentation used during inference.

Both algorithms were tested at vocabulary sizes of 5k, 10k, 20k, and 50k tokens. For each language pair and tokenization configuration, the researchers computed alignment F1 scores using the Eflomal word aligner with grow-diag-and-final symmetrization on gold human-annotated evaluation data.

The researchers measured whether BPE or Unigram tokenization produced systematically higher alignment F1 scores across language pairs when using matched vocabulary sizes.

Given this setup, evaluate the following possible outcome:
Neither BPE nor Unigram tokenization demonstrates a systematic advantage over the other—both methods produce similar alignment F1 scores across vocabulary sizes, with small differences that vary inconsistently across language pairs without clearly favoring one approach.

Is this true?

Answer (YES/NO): NO